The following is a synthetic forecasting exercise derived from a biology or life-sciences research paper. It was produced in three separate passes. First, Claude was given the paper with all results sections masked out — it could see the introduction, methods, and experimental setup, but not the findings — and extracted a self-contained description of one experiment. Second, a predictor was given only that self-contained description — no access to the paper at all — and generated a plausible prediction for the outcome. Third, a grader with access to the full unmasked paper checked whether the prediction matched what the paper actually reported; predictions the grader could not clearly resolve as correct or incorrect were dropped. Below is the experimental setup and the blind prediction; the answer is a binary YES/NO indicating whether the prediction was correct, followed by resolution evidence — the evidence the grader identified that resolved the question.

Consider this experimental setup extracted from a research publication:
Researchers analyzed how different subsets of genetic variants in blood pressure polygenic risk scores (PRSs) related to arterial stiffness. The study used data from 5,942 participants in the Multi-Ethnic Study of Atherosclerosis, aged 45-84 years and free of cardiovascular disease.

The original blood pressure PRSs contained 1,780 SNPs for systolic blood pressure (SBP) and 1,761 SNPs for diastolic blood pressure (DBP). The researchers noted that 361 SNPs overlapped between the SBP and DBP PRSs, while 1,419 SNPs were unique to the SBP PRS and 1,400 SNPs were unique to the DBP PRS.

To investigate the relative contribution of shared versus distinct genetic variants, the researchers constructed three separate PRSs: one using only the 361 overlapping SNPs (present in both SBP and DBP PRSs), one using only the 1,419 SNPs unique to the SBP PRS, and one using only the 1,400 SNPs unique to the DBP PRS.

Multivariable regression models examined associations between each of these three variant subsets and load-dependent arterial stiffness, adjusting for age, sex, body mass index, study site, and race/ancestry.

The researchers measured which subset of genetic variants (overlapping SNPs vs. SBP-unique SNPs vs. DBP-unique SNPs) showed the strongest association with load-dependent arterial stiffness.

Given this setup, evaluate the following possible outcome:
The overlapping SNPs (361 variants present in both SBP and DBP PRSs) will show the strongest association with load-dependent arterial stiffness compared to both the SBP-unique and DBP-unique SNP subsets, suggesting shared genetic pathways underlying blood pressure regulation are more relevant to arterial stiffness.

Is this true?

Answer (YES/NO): NO